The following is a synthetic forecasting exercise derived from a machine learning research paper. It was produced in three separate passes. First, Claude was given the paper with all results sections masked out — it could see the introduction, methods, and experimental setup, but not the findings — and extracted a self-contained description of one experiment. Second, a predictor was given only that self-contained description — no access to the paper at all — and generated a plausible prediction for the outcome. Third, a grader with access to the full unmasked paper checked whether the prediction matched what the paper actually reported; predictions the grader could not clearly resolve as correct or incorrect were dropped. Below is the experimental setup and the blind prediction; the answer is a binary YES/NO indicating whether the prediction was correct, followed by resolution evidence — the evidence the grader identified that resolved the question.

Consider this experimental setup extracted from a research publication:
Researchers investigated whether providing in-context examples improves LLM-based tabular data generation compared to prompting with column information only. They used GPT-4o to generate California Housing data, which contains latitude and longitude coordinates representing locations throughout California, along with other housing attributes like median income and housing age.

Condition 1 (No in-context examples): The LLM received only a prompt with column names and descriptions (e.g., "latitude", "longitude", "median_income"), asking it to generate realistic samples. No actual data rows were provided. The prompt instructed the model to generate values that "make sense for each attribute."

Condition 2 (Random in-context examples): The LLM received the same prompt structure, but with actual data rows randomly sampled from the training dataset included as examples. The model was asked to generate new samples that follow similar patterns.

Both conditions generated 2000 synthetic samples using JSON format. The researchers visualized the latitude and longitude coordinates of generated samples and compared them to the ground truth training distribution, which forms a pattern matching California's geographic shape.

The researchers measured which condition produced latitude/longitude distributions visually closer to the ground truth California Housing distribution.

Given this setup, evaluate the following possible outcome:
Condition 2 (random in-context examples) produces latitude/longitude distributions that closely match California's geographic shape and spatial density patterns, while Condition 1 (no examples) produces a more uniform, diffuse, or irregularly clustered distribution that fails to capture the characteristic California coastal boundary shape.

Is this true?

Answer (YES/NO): NO